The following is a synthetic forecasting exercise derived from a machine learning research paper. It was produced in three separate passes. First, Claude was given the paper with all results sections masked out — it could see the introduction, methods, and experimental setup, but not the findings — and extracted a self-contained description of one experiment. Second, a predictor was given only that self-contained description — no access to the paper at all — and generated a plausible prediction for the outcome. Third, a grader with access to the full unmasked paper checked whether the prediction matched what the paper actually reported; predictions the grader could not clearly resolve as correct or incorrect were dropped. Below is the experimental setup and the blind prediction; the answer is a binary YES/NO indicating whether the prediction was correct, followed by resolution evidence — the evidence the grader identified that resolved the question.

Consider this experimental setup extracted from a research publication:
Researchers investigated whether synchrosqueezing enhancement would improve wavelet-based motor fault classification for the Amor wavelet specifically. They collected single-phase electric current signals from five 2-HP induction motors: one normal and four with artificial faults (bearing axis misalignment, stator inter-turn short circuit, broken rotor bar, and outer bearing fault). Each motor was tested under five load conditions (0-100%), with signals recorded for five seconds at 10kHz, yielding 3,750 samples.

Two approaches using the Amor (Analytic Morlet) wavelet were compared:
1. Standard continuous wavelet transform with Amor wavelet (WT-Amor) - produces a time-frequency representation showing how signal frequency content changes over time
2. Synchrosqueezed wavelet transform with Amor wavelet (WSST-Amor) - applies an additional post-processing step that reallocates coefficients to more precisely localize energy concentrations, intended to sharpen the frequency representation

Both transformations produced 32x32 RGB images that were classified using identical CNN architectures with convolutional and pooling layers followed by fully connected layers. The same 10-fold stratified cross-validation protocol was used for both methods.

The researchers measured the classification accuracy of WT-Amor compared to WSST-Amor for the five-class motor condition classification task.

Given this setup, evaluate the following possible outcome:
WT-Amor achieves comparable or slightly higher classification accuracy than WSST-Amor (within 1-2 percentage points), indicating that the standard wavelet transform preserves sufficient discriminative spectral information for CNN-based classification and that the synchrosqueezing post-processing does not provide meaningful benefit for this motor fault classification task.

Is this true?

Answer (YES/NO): NO